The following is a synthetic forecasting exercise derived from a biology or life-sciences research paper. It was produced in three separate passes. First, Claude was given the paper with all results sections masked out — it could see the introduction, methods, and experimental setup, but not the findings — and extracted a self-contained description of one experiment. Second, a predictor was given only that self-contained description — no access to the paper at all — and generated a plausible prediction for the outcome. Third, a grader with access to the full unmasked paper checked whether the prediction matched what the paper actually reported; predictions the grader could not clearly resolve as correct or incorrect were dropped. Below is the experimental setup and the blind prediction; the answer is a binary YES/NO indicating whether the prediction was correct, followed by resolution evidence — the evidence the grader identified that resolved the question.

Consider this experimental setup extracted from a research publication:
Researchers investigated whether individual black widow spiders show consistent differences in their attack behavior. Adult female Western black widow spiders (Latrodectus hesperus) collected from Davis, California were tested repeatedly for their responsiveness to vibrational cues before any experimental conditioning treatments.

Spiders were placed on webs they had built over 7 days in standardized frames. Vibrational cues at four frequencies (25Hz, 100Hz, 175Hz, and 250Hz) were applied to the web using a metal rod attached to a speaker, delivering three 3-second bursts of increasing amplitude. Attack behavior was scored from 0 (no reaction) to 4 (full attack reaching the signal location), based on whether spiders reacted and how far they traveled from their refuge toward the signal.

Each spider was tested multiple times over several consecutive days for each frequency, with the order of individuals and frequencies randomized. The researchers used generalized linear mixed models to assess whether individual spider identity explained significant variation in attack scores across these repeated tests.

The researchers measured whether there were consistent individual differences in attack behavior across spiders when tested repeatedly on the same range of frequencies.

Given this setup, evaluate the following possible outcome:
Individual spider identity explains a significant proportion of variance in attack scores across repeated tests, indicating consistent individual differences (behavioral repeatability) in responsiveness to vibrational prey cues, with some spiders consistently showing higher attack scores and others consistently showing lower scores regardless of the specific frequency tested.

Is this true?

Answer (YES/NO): YES